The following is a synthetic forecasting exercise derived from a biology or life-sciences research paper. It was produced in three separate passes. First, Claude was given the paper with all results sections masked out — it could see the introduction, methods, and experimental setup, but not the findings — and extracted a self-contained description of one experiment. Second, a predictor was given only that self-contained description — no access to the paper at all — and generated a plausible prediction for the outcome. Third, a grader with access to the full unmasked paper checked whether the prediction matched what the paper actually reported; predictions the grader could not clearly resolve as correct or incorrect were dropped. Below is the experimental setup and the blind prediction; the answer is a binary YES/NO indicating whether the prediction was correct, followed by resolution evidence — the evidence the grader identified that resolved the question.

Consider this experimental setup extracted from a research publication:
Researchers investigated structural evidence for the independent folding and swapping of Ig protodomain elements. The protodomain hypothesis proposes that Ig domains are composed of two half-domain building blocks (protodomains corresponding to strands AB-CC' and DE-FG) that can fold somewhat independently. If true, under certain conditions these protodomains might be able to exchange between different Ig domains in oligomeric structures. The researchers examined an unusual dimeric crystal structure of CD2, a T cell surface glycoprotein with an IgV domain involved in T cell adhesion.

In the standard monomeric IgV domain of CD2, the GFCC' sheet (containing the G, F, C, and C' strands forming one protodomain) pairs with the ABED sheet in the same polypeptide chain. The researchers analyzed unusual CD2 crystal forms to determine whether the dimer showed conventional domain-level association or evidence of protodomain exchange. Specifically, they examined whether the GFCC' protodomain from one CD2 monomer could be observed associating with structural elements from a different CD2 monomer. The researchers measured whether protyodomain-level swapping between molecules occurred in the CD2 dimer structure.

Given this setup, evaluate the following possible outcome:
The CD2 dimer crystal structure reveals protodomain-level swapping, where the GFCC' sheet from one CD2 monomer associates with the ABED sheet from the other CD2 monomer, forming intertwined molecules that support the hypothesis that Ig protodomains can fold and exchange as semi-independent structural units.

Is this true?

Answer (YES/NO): YES